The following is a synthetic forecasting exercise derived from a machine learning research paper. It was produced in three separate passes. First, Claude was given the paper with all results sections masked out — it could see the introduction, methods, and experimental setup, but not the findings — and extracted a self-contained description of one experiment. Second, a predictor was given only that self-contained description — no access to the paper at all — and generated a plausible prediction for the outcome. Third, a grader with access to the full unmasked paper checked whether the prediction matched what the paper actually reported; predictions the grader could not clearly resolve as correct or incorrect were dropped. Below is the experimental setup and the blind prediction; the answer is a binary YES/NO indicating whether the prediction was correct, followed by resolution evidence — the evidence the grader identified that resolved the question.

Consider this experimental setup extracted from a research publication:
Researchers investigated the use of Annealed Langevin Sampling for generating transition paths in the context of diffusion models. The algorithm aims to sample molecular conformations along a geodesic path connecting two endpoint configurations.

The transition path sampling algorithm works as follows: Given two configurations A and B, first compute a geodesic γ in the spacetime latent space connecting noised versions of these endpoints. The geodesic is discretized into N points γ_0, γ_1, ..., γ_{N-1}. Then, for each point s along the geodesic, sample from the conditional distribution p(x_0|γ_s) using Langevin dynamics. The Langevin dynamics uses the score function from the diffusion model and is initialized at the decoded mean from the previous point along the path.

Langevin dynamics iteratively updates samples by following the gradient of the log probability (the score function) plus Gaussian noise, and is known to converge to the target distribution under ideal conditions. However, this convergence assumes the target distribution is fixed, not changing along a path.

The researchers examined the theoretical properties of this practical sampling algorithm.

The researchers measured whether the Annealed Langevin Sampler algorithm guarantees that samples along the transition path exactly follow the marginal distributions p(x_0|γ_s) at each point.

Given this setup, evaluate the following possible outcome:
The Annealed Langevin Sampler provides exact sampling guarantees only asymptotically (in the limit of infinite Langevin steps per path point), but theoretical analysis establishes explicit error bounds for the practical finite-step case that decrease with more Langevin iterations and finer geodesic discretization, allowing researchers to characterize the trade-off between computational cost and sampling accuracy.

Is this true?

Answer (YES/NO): NO